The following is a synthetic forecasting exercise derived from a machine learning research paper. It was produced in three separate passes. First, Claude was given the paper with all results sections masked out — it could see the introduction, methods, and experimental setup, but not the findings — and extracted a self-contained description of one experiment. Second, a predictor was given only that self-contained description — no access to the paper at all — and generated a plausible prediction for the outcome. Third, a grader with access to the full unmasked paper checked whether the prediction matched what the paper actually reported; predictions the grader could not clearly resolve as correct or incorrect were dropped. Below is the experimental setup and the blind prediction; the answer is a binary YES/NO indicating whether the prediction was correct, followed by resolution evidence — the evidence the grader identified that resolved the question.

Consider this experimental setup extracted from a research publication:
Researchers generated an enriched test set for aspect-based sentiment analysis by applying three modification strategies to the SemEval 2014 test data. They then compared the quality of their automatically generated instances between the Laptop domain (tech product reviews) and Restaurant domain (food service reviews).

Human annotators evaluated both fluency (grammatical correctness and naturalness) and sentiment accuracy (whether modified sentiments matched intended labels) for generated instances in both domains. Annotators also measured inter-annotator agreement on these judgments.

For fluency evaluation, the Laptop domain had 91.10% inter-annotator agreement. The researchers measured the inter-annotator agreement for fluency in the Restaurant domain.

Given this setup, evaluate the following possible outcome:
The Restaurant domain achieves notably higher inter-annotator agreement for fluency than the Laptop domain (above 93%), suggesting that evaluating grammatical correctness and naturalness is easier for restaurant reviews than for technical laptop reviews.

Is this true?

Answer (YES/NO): NO